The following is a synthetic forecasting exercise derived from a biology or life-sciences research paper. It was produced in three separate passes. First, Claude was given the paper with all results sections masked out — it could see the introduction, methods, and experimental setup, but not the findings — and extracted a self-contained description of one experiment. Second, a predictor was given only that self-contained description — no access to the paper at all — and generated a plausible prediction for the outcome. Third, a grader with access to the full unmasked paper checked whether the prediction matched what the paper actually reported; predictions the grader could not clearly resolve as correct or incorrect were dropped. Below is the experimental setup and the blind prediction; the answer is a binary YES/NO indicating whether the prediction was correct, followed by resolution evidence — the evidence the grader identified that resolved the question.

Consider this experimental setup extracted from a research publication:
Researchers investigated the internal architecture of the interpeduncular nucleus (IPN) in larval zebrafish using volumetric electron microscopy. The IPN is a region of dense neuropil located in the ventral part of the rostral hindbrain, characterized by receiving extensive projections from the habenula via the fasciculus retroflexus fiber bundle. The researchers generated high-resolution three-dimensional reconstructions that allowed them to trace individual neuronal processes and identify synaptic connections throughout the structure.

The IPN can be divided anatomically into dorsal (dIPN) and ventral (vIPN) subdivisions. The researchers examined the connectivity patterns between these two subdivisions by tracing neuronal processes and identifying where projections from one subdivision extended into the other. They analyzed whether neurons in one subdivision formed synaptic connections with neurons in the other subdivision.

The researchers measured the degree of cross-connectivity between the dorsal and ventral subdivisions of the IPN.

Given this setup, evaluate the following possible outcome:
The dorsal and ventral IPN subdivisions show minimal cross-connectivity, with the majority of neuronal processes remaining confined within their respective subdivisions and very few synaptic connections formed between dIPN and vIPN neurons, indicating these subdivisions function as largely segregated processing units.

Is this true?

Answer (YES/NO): YES